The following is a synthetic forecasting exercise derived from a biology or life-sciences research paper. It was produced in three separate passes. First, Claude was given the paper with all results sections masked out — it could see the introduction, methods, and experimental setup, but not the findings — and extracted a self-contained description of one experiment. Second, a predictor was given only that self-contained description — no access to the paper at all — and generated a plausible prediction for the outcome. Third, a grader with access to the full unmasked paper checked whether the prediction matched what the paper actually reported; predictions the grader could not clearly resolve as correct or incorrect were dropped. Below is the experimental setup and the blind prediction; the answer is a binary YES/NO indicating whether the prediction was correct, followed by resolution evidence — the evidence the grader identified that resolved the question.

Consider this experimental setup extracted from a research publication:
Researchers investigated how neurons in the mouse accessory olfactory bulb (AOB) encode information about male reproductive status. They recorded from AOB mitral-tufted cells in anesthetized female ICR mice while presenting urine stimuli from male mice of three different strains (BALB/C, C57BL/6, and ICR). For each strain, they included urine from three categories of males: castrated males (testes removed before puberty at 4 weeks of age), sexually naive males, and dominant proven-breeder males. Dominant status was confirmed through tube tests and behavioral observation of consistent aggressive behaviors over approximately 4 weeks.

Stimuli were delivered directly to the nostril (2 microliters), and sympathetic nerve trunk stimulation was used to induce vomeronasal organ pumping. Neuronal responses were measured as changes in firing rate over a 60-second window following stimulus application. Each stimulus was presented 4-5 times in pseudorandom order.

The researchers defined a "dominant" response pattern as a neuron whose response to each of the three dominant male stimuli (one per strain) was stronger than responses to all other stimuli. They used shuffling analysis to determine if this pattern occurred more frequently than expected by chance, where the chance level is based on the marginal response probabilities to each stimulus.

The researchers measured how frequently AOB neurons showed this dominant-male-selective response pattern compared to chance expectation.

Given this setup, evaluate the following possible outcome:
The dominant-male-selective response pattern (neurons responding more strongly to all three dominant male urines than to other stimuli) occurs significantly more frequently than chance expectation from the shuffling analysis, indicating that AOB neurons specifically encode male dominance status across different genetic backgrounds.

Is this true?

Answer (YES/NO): NO